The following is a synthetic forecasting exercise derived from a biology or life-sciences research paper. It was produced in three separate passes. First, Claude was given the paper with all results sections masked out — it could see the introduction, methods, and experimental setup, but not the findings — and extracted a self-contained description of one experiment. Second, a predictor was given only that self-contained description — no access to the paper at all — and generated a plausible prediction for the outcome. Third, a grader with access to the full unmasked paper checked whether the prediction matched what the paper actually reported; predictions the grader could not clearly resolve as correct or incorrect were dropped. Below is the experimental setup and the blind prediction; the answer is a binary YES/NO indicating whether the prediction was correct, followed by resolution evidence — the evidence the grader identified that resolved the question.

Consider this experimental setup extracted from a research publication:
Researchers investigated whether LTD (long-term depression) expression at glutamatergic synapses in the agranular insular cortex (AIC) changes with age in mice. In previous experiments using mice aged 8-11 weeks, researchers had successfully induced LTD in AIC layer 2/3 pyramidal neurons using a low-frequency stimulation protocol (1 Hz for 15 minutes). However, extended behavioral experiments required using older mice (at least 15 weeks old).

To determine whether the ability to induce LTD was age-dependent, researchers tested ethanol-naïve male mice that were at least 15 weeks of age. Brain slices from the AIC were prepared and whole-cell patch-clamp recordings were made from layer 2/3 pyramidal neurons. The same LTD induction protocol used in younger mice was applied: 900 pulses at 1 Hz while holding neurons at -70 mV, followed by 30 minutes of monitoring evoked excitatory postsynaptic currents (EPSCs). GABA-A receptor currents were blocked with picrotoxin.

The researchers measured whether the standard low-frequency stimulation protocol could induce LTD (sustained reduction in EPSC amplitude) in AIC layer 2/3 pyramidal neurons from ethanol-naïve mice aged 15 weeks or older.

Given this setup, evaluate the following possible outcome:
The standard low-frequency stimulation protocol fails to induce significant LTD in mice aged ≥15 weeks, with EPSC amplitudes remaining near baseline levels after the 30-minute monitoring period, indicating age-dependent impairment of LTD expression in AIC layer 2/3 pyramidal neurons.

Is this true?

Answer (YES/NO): YES